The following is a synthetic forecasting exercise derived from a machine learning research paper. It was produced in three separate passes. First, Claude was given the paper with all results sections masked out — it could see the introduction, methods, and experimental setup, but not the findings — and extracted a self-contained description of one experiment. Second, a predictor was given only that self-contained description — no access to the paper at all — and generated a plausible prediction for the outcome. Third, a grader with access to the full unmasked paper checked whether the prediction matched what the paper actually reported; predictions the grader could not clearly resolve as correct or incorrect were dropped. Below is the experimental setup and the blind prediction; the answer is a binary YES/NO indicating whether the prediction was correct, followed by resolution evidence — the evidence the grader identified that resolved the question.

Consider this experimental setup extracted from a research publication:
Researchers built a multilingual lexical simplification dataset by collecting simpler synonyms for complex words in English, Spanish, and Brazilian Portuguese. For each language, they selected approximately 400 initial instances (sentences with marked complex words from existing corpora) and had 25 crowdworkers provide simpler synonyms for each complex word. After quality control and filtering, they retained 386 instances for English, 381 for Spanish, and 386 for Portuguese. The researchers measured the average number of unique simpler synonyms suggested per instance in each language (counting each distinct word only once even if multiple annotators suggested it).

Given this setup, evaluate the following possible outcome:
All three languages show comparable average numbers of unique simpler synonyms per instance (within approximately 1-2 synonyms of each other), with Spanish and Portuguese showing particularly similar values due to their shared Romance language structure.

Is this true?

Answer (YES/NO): NO